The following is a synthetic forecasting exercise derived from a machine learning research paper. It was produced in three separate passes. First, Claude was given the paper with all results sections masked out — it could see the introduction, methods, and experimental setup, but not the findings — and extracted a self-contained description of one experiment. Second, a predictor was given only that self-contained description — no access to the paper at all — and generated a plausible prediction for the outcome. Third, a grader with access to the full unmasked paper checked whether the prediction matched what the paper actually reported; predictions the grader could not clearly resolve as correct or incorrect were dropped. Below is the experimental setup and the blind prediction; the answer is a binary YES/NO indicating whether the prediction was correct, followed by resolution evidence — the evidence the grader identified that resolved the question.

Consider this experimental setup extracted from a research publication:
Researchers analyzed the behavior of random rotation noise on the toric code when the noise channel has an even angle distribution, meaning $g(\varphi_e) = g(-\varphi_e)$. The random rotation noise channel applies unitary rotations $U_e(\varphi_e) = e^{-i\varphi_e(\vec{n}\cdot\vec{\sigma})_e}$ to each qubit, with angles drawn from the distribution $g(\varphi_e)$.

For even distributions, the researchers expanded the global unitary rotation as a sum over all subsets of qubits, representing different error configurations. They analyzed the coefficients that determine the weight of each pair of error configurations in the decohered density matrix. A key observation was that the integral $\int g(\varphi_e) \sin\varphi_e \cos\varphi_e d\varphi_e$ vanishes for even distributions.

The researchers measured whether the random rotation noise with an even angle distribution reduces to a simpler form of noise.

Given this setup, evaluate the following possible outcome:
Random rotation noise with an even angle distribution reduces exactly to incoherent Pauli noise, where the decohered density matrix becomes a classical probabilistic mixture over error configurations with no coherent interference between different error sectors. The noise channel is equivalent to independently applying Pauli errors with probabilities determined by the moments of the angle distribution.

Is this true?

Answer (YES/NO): NO